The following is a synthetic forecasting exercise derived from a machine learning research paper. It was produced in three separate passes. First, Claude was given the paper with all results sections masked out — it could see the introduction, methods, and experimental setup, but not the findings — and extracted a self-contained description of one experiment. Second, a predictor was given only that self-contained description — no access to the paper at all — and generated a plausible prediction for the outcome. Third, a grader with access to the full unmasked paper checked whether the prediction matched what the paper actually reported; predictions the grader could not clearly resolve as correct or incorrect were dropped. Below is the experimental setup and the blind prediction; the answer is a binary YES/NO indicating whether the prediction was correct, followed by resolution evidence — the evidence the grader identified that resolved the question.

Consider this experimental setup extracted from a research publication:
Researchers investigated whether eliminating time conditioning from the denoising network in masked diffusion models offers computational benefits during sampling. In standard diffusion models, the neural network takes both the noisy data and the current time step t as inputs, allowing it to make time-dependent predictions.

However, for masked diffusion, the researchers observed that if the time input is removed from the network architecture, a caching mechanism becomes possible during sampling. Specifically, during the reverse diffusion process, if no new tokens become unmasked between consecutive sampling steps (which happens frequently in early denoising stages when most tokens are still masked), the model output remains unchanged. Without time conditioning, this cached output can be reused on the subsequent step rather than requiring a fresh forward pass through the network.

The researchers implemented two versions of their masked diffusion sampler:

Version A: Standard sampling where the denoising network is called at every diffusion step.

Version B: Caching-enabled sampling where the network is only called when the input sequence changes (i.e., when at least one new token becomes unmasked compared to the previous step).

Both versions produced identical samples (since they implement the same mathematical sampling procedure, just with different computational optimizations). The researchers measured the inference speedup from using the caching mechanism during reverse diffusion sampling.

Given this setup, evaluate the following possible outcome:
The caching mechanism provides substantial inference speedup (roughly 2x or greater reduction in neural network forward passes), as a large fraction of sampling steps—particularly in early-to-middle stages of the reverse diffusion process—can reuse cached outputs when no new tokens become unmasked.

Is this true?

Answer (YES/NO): YES